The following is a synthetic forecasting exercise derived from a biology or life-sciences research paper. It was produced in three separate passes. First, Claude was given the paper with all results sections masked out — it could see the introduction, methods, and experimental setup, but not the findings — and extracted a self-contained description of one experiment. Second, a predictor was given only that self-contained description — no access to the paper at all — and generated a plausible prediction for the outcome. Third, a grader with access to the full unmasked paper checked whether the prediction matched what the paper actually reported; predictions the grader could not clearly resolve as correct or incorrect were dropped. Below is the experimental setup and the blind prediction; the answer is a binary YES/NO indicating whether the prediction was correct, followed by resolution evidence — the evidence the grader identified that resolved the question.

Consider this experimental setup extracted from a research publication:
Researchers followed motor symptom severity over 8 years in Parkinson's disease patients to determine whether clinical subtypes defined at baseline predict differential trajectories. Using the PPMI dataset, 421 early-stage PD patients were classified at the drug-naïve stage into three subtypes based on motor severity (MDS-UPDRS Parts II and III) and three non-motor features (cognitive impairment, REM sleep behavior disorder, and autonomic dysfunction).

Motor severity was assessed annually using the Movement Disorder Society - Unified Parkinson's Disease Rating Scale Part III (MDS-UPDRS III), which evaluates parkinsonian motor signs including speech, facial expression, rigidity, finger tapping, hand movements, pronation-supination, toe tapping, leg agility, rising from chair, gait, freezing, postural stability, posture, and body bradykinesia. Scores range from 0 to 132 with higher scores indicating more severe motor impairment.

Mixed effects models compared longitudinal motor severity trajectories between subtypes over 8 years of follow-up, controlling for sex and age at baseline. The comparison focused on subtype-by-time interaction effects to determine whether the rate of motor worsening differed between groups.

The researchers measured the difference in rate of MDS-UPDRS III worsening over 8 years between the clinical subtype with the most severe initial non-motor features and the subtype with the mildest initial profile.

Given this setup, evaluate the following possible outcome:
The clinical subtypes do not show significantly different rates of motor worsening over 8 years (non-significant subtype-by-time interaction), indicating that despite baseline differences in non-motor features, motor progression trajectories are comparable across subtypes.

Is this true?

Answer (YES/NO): NO